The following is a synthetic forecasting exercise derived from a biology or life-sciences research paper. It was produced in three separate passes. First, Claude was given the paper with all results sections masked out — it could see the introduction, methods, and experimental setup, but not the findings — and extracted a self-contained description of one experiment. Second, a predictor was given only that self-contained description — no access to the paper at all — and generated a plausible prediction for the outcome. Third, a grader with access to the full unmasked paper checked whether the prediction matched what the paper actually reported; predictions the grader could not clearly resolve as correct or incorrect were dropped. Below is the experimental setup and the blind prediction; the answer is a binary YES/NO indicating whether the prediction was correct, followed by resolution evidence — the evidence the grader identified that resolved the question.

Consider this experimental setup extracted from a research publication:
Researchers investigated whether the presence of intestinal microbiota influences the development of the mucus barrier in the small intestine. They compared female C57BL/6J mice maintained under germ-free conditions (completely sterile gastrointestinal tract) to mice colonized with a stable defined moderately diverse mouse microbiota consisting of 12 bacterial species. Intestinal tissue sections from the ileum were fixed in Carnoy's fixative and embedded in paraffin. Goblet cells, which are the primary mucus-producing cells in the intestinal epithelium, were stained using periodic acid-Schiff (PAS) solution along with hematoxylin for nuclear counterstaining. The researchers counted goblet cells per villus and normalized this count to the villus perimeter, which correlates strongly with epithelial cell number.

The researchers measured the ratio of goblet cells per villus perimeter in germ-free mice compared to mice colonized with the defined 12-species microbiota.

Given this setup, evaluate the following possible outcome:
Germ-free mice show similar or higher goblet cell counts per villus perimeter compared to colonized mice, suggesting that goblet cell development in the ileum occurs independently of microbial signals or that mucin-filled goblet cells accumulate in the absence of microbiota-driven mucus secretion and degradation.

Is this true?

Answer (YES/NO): NO